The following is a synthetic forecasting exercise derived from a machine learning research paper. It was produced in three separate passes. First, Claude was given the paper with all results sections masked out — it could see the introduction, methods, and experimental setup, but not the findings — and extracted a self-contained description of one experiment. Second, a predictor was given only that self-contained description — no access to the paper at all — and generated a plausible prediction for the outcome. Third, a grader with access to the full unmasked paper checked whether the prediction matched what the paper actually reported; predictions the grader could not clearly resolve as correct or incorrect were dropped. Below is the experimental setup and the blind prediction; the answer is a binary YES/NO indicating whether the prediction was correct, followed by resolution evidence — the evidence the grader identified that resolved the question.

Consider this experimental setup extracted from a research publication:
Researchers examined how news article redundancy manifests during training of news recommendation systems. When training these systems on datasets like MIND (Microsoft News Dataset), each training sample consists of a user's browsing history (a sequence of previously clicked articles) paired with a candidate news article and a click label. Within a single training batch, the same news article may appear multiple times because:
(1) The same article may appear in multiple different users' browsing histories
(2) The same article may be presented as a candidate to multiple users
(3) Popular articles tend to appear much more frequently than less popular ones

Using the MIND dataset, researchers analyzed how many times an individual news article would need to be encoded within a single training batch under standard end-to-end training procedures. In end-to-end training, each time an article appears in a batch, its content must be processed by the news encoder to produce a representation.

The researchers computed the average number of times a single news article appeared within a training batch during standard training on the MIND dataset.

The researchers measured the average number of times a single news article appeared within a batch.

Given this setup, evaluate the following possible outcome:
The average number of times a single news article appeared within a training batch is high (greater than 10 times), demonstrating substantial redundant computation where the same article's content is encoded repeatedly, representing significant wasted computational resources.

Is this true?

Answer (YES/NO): YES